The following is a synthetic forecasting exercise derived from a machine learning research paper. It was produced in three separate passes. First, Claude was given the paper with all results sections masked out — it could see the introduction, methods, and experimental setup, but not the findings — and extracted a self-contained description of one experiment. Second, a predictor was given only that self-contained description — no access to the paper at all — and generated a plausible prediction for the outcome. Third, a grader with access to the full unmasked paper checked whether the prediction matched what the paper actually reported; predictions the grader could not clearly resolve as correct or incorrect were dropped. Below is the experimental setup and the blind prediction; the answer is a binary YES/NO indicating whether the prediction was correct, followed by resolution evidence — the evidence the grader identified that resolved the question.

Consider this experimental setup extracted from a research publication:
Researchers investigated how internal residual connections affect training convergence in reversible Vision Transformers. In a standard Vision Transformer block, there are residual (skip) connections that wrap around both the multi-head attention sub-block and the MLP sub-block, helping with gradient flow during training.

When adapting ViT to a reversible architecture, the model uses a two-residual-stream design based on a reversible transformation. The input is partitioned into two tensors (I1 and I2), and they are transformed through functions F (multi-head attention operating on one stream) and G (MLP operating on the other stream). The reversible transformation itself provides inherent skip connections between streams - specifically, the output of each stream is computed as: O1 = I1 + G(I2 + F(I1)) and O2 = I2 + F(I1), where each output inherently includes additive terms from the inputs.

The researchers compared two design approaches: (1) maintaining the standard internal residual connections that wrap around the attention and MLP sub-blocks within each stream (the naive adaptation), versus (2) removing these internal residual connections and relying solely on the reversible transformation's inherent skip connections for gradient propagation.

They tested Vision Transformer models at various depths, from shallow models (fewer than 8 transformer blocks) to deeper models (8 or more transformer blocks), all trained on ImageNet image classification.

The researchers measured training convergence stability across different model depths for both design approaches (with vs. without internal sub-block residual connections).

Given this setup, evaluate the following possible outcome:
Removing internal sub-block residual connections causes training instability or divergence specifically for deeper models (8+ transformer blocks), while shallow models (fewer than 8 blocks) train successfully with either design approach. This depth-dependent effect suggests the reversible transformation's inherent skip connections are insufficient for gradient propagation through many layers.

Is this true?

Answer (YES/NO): NO